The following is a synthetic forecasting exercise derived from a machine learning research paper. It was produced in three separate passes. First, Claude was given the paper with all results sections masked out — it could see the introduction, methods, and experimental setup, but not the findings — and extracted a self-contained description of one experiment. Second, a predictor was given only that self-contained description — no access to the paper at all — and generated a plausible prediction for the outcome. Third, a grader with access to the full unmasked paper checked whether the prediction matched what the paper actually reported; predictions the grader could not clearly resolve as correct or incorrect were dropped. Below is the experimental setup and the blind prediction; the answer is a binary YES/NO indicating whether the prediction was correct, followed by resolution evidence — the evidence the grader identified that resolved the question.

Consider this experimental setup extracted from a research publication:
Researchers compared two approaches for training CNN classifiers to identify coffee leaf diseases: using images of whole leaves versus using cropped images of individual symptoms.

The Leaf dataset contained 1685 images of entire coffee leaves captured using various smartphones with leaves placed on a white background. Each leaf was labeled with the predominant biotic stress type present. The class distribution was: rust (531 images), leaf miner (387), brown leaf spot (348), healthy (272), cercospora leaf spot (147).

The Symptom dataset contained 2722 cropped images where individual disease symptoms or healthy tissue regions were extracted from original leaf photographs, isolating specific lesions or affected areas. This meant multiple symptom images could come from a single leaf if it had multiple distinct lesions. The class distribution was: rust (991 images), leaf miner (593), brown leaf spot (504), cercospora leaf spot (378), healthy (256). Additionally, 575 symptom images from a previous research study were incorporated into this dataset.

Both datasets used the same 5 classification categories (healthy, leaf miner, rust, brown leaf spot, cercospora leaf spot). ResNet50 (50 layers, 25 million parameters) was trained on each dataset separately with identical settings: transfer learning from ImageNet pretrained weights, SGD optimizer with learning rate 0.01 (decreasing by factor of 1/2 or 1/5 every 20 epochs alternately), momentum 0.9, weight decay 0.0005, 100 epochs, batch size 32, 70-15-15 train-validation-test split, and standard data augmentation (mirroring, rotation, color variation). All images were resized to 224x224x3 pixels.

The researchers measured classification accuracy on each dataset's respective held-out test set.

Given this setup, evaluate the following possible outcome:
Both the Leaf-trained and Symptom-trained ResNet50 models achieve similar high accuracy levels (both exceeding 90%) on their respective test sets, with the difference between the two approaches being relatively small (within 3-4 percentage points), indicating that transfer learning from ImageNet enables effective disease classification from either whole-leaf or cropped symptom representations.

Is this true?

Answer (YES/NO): YES